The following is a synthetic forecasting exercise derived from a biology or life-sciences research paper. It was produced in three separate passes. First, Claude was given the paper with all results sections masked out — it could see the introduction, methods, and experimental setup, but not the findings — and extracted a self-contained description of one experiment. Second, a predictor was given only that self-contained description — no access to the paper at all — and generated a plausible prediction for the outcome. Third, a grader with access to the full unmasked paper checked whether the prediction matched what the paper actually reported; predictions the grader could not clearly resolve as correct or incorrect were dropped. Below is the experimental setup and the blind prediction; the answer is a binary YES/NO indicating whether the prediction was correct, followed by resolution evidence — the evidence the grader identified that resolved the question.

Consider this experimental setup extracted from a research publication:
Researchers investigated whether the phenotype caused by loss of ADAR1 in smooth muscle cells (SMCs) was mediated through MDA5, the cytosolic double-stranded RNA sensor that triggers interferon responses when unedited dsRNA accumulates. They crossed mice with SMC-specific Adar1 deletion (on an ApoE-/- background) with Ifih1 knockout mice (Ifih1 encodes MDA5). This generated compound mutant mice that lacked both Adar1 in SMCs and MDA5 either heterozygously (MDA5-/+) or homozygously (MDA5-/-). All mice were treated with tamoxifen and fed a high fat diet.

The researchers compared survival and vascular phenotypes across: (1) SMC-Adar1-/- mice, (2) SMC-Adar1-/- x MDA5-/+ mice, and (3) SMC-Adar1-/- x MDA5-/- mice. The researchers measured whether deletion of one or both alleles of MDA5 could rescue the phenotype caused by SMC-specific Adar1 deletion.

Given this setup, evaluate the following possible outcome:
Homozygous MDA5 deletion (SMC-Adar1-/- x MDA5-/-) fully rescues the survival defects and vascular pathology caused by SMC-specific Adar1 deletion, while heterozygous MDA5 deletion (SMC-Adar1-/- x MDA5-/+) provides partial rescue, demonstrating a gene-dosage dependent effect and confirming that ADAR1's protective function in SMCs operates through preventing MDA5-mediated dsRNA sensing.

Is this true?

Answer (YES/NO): NO